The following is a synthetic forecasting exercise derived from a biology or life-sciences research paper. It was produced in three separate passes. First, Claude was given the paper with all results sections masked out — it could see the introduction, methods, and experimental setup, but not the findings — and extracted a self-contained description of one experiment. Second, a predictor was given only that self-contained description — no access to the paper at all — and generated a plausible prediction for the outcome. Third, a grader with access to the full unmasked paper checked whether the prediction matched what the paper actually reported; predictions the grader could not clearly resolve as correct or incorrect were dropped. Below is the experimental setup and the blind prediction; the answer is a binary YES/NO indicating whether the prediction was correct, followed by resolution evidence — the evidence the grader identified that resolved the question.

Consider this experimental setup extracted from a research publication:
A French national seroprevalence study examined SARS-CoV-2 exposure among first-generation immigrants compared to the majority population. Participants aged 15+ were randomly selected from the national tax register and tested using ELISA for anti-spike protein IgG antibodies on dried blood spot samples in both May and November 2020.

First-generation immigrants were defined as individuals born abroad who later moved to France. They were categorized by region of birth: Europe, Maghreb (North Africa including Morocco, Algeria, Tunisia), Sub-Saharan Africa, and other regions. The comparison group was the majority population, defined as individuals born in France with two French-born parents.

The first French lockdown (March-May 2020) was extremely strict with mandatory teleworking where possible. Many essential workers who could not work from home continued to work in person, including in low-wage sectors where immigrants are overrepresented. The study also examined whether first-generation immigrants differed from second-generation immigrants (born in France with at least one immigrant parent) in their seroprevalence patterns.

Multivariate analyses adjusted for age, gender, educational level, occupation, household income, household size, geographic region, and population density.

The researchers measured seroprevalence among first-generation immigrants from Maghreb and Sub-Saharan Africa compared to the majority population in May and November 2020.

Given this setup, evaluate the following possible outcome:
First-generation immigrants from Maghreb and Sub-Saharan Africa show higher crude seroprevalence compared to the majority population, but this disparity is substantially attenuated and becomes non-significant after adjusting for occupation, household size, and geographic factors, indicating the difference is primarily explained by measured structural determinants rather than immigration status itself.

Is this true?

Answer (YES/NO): NO